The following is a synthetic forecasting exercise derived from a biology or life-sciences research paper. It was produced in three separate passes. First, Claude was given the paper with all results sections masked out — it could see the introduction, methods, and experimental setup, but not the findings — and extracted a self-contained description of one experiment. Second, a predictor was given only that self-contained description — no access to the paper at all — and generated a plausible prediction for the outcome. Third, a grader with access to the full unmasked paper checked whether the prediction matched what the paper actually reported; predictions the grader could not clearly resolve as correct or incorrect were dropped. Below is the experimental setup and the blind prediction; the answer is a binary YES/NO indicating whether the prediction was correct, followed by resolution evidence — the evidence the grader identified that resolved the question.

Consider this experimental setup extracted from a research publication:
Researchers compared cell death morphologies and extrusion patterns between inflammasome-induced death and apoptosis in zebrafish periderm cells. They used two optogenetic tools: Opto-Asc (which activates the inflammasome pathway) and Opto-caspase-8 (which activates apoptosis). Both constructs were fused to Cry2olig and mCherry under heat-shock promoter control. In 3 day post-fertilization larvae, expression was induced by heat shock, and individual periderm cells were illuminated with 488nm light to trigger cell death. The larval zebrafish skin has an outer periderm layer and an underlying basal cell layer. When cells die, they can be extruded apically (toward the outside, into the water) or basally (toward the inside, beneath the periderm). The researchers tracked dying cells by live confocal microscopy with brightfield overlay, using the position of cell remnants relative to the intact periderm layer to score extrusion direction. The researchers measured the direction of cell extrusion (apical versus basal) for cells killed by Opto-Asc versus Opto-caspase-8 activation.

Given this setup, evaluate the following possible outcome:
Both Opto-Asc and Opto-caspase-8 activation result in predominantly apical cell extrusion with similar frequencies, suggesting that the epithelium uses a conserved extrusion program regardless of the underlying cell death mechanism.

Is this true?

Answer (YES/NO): NO